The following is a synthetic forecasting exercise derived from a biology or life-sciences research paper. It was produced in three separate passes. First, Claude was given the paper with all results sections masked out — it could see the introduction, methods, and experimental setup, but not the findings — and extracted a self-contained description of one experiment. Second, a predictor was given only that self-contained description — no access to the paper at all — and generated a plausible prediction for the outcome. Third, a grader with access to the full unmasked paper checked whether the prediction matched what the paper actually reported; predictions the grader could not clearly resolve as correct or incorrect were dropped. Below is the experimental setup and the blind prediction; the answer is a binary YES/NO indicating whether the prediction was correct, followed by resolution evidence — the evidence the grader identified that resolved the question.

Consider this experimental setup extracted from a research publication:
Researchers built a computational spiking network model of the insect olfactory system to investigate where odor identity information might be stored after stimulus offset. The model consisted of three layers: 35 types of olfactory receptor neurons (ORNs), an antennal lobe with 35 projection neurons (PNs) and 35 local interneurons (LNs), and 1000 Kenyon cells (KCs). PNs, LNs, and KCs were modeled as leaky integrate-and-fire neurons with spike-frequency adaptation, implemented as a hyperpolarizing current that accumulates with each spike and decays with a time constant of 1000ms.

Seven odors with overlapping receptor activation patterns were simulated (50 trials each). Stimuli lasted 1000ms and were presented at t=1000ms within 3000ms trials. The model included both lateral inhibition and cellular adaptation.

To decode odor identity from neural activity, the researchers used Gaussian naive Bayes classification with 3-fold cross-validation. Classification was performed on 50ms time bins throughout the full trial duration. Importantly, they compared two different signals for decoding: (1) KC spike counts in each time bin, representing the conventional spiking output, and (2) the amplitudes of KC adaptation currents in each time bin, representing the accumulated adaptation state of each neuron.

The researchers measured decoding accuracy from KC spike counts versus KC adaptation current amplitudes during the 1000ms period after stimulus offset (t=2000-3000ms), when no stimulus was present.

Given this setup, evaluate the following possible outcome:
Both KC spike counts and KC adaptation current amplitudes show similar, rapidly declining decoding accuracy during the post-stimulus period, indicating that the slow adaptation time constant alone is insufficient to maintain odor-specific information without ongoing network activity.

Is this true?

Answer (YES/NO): NO